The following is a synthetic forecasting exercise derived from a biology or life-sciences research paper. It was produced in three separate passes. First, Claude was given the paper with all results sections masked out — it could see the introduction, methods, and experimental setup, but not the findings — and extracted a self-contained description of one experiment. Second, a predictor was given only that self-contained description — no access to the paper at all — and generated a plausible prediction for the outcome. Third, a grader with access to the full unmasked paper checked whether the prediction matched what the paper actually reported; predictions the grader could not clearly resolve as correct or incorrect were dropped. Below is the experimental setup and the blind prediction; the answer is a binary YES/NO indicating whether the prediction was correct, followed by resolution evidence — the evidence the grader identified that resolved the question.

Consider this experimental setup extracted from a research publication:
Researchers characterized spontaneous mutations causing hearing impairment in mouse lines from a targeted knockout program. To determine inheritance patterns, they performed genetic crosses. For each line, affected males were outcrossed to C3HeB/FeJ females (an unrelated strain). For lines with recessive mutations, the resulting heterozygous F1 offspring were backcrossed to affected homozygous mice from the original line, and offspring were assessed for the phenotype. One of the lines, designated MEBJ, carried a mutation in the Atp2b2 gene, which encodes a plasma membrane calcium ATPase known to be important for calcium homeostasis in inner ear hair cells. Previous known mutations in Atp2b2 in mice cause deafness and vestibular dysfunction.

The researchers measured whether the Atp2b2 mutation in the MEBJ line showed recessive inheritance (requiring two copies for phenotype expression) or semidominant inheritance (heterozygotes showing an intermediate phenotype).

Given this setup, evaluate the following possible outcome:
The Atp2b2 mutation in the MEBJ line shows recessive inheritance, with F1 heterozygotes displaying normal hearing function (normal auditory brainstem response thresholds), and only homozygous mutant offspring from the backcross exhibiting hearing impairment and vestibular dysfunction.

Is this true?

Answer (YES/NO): NO